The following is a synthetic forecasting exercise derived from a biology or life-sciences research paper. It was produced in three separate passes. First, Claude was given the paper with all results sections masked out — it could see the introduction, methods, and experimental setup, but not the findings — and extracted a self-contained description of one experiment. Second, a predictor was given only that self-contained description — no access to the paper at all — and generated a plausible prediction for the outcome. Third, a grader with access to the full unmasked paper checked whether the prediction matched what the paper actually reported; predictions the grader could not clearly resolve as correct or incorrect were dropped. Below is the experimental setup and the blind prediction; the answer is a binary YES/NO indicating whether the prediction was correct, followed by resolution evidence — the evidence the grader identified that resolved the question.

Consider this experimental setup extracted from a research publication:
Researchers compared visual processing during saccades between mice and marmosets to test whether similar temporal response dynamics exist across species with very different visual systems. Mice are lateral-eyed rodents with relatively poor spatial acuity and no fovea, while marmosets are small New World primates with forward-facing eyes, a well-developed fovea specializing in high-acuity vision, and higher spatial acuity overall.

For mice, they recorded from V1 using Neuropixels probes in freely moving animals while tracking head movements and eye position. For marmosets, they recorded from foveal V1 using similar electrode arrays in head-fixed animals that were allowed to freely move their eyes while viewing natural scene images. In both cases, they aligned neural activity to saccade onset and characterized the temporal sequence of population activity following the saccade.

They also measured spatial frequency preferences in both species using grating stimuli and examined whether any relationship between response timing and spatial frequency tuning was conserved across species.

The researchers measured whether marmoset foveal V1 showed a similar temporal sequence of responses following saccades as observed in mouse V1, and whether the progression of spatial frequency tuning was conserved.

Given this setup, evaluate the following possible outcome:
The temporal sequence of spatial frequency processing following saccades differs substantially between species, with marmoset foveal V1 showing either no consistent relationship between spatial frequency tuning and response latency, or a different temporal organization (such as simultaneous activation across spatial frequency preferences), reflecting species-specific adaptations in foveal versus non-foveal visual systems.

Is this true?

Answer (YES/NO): NO